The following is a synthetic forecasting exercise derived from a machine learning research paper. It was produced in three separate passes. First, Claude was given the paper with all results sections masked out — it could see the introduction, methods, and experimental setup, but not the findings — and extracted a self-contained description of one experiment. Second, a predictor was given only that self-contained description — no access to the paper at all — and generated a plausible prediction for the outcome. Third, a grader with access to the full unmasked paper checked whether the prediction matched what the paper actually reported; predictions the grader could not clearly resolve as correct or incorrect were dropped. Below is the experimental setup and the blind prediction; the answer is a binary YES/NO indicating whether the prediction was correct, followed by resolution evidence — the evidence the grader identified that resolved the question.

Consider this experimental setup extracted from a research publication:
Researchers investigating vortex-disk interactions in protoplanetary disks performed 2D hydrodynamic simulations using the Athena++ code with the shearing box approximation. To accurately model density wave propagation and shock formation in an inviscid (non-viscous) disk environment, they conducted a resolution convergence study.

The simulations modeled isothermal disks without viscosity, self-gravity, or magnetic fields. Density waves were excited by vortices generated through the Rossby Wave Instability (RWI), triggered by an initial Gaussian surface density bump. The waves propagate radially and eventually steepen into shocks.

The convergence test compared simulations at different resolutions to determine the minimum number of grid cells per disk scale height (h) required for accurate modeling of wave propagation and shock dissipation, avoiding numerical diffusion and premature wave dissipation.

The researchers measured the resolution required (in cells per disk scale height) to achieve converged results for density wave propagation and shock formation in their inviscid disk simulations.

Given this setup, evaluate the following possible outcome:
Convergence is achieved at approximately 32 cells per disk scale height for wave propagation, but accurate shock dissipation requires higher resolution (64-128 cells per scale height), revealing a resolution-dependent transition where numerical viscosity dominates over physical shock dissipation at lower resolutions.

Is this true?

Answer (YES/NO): NO